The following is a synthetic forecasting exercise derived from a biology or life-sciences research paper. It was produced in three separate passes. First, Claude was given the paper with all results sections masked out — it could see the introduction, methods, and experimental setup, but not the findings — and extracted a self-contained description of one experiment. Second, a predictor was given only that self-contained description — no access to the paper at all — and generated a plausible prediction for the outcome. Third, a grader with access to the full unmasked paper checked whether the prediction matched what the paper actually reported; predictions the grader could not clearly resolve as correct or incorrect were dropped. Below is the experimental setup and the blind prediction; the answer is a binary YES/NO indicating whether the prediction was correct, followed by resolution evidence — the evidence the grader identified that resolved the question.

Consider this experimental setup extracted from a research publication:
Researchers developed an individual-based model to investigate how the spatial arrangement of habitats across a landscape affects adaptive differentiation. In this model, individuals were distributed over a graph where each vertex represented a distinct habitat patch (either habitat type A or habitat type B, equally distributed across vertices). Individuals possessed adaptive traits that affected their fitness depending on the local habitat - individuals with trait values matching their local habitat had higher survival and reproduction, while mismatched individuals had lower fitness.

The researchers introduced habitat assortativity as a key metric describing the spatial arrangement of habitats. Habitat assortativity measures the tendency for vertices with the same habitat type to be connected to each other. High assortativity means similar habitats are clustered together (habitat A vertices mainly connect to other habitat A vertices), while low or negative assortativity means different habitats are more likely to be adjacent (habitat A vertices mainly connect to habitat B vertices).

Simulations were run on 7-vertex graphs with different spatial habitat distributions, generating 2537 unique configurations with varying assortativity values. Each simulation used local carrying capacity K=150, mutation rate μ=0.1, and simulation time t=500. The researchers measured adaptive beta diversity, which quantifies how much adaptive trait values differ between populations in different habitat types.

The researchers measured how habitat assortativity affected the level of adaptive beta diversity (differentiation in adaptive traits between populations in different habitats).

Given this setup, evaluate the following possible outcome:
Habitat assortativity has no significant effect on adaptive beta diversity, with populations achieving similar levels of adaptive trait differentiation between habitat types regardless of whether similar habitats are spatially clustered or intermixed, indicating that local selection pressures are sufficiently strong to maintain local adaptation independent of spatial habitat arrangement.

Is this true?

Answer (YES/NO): NO